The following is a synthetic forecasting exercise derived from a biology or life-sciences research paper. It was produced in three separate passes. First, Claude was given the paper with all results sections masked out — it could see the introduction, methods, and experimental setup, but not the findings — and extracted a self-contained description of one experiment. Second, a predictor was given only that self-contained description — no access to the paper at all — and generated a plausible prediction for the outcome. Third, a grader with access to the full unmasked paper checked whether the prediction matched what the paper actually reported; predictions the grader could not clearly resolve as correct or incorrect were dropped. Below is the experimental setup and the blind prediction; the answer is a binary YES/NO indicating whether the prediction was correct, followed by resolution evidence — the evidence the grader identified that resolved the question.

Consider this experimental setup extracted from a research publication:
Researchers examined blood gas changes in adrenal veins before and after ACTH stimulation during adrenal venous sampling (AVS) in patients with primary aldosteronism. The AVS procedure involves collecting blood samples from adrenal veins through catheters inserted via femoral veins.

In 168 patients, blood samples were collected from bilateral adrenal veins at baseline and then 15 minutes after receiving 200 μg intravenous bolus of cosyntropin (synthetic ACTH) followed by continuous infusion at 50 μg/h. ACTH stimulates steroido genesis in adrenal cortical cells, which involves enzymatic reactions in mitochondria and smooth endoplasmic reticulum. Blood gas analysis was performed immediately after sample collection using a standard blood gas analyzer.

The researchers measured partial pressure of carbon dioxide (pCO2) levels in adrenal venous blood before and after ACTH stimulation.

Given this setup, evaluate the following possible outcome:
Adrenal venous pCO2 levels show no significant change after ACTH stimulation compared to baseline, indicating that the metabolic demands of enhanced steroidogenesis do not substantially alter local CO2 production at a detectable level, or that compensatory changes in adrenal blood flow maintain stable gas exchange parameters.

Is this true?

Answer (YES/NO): NO